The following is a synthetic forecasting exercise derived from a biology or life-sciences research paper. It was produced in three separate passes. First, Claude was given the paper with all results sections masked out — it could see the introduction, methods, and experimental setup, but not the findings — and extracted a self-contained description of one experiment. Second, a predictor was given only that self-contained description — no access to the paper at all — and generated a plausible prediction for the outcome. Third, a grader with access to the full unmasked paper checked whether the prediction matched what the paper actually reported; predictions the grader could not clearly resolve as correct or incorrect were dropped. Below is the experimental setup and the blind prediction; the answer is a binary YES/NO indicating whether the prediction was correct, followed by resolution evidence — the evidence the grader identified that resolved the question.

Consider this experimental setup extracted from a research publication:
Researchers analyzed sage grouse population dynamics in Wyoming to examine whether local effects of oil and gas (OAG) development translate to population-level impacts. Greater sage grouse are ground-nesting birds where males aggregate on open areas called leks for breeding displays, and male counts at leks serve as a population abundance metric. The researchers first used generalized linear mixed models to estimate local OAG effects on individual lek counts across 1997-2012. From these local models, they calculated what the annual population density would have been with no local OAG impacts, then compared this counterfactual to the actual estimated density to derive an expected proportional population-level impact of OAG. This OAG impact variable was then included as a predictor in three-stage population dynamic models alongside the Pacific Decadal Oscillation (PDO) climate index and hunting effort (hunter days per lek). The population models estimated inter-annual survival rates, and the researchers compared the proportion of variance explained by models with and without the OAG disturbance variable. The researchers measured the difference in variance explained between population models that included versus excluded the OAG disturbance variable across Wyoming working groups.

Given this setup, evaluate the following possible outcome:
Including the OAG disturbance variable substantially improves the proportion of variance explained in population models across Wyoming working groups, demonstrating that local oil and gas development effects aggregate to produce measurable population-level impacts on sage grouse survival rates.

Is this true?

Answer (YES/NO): NO